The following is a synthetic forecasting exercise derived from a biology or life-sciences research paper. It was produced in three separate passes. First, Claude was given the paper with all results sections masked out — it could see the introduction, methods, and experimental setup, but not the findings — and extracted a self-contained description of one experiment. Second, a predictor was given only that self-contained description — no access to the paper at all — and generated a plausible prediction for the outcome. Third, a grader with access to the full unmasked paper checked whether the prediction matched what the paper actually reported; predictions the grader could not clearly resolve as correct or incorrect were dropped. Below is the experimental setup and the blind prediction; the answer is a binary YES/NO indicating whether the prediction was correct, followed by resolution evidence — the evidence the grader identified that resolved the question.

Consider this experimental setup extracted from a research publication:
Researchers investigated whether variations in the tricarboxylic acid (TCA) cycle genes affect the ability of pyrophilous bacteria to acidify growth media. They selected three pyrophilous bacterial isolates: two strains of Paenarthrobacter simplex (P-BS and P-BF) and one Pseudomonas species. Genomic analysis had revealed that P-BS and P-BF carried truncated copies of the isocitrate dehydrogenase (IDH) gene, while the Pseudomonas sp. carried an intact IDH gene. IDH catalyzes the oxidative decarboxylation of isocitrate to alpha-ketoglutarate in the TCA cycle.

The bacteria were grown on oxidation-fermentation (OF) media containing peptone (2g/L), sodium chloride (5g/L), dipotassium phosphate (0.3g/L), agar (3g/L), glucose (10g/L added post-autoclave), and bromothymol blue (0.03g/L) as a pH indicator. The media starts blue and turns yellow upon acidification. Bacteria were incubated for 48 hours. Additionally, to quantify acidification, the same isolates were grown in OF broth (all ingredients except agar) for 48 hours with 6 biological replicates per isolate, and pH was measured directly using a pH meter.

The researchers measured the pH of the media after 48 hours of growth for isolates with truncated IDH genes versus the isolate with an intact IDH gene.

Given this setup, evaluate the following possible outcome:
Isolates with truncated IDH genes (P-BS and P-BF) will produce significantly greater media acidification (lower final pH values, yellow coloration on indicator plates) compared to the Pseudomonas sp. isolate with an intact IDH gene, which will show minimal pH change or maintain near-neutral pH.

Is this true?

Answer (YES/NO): NO